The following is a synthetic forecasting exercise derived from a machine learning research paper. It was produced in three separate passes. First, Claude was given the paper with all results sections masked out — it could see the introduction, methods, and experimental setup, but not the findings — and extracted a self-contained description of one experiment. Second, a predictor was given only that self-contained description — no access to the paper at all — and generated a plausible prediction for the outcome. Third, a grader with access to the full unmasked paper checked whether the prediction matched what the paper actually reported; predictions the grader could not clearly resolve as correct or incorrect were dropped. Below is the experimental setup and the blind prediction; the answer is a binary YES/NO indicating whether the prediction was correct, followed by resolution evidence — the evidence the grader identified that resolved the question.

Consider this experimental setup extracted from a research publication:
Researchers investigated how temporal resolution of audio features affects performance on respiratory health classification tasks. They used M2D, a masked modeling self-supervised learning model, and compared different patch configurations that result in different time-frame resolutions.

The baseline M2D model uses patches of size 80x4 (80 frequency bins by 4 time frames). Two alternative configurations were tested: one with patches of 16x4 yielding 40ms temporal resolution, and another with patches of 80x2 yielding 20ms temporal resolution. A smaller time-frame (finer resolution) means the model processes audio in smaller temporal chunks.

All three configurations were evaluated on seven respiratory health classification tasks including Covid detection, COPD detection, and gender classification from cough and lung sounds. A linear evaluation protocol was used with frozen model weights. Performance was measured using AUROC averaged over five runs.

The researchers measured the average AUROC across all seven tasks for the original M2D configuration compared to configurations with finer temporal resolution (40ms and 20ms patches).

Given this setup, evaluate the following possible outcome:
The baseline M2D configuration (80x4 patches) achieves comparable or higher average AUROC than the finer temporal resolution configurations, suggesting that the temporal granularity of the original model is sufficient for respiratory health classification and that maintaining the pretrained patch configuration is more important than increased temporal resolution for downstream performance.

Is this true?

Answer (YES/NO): YES